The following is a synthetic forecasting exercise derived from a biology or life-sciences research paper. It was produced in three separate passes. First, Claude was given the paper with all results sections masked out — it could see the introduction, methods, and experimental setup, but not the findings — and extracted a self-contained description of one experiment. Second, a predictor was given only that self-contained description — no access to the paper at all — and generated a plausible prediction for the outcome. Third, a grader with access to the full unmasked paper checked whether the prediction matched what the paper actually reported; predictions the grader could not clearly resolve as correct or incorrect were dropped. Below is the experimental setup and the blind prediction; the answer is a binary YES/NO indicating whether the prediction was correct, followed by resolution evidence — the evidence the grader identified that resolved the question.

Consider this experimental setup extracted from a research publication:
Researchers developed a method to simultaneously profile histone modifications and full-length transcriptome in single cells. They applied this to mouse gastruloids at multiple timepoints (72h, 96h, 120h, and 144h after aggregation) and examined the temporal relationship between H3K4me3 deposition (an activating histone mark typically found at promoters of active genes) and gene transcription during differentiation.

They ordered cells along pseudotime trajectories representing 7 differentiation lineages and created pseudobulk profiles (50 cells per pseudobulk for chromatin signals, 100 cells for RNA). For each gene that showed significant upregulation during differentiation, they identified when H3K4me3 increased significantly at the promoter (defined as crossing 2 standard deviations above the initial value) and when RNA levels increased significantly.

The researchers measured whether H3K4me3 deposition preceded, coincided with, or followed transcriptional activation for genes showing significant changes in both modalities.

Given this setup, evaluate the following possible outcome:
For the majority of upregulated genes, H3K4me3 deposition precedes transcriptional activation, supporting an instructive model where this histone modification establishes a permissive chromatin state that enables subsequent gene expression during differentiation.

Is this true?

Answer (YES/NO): NO